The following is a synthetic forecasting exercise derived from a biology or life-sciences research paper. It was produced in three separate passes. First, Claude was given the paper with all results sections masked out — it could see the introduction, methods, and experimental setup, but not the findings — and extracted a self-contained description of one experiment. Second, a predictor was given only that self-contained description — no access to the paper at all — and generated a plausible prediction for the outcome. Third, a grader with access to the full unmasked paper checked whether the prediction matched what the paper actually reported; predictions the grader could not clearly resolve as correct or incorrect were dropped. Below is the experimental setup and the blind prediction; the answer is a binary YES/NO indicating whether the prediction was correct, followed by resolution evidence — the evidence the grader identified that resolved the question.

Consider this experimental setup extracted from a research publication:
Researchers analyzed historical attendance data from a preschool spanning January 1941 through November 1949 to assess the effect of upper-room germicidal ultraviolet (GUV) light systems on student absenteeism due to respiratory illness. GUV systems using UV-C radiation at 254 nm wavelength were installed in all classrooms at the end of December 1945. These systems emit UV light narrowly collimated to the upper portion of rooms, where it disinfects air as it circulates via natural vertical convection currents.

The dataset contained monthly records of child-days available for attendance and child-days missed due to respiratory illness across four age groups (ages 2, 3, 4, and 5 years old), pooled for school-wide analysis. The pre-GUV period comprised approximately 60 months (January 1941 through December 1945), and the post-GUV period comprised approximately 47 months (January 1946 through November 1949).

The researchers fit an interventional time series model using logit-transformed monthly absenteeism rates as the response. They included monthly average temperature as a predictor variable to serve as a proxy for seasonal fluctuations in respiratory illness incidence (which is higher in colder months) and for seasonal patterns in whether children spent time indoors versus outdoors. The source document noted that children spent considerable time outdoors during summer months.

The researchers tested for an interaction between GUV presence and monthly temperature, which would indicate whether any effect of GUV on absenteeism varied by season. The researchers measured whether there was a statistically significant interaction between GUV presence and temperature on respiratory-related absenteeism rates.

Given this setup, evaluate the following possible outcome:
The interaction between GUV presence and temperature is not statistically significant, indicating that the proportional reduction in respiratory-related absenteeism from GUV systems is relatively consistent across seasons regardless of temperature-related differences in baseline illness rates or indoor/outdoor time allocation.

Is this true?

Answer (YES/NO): NO